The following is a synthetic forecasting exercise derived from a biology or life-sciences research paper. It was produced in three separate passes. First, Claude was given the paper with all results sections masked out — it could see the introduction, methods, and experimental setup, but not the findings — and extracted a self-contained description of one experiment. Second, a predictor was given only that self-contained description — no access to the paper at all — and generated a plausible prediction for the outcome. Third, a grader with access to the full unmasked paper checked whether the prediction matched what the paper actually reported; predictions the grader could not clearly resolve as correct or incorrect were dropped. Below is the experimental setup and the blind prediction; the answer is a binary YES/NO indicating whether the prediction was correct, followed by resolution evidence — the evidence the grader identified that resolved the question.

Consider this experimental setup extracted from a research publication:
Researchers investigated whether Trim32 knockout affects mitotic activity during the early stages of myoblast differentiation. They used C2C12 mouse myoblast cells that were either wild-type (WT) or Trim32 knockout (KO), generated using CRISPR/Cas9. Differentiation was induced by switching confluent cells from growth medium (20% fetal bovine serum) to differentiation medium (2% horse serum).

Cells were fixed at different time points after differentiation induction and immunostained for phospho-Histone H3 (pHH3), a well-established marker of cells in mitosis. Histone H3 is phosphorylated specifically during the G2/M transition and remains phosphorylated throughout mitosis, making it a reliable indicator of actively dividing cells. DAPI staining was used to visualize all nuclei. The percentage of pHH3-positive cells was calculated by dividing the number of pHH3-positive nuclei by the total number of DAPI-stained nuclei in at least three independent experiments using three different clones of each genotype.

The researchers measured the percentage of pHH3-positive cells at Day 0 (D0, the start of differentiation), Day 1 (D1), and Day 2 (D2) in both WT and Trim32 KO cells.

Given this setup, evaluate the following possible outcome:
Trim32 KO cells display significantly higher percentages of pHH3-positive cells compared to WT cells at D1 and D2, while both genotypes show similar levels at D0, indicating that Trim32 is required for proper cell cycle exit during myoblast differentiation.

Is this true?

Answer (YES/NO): YES